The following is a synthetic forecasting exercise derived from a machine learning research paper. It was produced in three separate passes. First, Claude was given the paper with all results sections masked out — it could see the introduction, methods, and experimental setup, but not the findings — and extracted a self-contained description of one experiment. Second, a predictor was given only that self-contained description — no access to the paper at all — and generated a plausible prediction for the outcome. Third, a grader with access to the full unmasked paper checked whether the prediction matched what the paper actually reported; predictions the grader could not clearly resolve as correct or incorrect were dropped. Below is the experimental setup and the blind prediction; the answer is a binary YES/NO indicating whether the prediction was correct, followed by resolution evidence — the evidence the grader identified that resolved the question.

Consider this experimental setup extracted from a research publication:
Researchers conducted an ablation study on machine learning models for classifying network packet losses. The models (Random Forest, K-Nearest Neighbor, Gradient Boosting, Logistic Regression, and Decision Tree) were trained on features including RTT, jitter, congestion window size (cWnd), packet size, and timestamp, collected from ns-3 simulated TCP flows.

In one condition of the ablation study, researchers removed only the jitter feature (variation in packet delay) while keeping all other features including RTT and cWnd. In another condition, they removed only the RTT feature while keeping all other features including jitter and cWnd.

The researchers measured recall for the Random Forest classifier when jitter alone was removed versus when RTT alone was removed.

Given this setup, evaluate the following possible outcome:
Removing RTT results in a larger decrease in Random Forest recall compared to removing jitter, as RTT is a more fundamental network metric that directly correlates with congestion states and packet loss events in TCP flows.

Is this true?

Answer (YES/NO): YES